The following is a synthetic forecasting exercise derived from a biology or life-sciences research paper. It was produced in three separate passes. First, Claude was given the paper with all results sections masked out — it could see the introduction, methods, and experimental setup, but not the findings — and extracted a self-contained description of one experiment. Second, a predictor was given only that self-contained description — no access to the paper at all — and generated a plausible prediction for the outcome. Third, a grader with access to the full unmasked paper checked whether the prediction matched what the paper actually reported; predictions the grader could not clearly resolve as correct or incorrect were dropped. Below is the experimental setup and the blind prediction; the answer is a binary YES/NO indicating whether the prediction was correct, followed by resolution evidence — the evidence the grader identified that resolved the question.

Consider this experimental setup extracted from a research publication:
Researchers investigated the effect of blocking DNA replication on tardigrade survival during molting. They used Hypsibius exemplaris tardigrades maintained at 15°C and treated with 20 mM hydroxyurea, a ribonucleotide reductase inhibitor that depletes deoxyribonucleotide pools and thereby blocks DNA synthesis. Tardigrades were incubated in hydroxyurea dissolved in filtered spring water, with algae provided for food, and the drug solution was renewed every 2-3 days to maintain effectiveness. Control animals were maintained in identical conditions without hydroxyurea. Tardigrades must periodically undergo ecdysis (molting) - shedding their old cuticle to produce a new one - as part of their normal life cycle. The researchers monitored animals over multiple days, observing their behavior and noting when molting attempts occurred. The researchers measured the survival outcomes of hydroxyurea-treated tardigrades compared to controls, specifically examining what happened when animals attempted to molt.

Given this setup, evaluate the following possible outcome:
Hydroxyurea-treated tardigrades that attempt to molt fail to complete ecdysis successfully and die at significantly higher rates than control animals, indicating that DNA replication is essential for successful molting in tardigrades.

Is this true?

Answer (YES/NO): YES